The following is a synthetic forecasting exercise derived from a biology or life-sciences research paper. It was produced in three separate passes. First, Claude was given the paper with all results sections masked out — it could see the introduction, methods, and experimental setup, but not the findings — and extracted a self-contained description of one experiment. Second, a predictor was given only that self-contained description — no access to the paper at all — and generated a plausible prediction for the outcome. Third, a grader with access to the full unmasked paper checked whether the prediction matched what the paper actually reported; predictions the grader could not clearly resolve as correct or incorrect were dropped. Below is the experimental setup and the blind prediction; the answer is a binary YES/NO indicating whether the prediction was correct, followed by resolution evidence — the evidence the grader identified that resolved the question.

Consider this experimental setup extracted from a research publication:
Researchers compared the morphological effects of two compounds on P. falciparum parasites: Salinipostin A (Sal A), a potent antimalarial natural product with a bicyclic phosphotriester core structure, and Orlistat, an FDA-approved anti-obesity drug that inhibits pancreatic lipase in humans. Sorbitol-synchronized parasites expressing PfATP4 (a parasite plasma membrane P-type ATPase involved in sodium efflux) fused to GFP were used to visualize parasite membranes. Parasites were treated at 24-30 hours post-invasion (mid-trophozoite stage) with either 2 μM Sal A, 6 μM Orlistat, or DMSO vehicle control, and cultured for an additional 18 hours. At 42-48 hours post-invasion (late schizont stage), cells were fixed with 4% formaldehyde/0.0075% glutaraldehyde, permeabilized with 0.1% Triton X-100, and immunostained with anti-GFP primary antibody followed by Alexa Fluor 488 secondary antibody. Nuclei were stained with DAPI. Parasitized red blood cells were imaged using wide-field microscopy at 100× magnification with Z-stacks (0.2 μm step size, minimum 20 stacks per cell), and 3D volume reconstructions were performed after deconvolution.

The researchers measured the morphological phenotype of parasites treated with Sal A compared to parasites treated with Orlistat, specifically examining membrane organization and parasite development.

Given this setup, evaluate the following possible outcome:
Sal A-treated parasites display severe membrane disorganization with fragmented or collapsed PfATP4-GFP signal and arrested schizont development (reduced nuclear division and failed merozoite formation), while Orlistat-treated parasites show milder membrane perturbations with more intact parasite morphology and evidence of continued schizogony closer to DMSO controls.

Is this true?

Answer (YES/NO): NO